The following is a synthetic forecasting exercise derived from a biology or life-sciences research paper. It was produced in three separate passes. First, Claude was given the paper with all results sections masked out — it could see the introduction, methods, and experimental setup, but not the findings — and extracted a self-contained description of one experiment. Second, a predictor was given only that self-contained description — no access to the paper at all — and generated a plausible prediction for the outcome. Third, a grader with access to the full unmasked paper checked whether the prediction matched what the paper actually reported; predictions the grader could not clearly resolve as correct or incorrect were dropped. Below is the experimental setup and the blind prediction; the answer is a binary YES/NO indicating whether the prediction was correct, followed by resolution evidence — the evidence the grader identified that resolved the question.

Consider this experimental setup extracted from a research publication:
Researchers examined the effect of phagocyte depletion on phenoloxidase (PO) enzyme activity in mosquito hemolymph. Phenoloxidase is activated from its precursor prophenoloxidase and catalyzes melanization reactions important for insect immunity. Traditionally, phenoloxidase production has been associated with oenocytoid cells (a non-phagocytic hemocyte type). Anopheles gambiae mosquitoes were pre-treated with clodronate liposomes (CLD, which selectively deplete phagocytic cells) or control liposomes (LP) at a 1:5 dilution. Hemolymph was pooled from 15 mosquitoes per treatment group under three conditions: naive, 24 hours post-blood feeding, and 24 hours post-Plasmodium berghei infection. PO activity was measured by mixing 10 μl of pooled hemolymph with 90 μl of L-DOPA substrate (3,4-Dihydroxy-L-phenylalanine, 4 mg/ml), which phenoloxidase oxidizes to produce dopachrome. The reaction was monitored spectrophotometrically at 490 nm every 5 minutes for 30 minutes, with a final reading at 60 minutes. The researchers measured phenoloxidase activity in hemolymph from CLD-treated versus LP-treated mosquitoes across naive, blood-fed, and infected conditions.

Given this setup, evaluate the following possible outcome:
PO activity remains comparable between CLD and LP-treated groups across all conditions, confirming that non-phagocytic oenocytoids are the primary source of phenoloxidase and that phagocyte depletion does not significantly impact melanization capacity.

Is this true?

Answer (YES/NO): NO